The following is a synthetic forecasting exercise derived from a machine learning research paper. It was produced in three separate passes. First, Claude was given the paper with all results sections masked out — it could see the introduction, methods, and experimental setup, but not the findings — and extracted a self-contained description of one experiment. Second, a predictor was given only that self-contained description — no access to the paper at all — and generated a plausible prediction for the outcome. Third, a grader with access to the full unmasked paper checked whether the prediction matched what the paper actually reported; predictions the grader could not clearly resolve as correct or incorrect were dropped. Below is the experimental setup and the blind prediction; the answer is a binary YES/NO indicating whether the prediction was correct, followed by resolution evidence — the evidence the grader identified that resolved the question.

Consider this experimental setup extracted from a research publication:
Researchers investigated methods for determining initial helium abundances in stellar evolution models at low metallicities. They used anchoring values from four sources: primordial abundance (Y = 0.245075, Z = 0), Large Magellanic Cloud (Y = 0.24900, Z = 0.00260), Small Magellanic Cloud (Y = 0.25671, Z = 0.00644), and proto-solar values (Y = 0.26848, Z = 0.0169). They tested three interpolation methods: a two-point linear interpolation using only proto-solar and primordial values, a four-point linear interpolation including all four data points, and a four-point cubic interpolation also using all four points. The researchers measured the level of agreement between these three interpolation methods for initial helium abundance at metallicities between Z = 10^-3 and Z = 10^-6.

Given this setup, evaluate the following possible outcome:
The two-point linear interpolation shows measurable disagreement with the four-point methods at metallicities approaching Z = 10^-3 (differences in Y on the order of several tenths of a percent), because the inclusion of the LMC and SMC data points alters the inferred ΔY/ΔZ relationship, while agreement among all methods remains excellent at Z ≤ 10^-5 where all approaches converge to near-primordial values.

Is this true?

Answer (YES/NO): NO